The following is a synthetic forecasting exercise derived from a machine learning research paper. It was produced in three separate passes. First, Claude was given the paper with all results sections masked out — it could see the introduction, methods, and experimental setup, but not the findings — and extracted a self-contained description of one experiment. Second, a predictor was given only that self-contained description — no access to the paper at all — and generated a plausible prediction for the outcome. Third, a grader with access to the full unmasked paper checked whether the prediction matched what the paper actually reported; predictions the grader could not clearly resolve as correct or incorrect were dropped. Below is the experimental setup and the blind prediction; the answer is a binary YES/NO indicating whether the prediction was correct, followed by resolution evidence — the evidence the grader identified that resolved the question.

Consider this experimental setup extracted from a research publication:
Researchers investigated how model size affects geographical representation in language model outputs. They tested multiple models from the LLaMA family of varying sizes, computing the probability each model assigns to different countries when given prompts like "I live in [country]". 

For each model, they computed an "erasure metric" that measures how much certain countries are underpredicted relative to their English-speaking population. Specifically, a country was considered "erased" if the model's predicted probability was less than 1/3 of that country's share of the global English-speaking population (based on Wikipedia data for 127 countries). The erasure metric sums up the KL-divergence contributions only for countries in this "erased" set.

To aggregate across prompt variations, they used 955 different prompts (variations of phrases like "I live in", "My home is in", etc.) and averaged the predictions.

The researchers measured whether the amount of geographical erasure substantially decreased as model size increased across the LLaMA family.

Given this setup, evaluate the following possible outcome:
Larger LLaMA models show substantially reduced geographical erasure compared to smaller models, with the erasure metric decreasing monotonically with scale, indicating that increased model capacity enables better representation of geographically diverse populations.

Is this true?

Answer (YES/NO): NO